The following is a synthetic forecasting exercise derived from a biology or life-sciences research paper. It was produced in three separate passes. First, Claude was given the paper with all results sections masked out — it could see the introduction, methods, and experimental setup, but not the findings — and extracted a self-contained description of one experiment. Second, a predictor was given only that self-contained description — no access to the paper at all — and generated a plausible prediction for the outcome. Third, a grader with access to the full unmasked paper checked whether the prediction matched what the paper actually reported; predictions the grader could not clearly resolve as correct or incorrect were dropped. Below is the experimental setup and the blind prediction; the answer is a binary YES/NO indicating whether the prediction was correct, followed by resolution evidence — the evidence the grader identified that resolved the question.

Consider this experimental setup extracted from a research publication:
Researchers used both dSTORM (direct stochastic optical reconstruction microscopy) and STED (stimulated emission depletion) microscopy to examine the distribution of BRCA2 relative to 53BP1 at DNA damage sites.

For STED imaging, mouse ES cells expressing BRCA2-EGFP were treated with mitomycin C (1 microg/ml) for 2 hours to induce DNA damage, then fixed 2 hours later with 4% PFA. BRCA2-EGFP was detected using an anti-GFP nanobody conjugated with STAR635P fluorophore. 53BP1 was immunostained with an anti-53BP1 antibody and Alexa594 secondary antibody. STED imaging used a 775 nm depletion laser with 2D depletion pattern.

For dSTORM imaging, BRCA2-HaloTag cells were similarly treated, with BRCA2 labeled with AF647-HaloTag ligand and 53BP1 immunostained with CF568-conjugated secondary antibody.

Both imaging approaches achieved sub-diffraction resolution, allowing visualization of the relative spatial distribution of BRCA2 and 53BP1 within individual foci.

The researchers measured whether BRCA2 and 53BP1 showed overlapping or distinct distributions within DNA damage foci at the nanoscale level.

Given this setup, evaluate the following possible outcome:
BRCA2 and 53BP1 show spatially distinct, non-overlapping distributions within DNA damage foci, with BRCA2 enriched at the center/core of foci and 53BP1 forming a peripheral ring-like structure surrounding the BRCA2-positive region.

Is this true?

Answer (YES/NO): NO